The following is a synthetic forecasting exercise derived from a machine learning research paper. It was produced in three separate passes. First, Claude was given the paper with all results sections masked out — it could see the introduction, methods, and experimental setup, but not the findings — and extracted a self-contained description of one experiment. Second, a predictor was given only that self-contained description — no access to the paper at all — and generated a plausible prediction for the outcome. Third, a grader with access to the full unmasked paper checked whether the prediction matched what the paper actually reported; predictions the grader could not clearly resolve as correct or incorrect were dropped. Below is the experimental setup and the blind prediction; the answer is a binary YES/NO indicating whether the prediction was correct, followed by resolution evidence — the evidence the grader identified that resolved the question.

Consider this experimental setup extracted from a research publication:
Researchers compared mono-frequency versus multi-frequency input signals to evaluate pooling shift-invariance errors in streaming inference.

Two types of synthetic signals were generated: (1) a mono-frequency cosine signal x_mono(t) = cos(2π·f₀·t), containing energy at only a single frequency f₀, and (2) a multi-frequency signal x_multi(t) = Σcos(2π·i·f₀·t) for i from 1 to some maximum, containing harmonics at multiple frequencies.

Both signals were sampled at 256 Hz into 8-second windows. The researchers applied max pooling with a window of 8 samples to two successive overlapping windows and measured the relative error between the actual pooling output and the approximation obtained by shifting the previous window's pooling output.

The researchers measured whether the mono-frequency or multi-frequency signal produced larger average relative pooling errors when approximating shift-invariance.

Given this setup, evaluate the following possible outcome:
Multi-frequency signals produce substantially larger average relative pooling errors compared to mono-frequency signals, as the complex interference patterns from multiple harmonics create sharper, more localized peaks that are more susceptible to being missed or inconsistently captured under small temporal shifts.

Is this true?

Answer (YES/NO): NO